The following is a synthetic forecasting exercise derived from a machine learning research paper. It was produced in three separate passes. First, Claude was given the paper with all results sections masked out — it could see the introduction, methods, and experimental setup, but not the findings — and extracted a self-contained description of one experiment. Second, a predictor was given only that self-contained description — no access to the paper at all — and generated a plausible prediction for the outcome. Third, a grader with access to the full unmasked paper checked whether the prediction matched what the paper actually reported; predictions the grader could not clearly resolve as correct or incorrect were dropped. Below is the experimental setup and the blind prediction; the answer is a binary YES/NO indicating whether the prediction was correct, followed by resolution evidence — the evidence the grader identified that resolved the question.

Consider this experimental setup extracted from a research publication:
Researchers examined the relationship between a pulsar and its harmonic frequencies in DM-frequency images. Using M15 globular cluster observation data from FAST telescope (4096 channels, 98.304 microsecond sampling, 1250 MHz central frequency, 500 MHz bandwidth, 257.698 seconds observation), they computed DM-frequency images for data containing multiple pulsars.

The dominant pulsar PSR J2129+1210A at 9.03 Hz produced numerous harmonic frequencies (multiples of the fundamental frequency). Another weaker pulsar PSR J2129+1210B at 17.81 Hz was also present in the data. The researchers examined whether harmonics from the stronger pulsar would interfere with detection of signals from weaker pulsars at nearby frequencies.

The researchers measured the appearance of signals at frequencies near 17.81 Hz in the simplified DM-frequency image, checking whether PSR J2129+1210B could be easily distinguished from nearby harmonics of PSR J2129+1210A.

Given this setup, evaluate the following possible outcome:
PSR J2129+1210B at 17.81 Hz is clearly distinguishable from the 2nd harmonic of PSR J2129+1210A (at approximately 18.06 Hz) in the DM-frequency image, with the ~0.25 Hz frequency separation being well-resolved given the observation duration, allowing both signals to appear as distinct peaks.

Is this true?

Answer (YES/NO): NO